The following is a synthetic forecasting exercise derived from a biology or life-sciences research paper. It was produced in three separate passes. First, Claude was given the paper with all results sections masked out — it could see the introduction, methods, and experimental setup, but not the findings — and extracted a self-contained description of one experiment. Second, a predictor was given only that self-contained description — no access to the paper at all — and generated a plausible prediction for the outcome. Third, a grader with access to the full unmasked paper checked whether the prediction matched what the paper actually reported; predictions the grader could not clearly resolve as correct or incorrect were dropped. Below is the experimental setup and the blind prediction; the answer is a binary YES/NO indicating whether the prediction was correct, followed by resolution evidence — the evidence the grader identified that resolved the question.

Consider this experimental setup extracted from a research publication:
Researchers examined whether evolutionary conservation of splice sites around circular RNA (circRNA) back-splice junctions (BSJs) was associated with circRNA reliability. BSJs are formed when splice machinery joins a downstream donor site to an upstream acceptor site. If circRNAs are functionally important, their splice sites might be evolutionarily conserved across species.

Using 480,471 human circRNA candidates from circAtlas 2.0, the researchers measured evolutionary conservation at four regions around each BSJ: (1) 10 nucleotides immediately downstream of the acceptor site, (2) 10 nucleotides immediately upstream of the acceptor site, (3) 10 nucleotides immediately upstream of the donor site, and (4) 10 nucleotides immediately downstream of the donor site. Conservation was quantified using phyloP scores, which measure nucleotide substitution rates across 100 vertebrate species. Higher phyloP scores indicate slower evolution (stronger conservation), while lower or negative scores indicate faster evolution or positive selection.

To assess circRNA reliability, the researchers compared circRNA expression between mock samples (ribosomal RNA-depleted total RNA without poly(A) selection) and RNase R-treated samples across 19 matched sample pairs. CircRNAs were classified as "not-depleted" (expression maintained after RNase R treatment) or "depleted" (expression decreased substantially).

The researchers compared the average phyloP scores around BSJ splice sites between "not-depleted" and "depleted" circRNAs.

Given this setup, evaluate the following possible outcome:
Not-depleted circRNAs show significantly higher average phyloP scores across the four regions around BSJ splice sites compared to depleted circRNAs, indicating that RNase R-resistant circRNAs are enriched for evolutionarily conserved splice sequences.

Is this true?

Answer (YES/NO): NO